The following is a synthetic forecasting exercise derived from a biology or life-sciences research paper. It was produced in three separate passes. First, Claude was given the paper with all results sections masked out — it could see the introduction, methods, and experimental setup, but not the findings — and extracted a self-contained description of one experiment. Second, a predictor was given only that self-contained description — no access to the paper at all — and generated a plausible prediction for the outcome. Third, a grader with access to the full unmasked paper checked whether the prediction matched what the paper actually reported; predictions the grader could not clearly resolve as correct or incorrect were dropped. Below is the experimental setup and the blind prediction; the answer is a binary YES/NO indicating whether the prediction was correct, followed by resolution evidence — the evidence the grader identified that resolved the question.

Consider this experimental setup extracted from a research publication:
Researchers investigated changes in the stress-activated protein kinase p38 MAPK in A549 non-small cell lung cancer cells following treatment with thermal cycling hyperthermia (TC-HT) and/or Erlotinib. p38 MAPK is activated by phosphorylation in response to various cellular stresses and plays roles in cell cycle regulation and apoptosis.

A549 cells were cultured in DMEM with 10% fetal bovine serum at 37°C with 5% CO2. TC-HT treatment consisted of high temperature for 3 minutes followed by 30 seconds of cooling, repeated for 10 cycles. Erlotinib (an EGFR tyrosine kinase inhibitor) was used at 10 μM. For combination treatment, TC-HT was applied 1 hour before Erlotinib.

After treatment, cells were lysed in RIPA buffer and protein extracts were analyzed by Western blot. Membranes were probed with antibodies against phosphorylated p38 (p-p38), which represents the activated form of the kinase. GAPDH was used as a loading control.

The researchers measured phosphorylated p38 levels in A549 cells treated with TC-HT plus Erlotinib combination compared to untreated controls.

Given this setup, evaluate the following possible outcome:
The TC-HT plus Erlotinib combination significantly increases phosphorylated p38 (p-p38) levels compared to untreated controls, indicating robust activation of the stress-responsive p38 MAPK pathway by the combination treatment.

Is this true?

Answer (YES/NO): YES